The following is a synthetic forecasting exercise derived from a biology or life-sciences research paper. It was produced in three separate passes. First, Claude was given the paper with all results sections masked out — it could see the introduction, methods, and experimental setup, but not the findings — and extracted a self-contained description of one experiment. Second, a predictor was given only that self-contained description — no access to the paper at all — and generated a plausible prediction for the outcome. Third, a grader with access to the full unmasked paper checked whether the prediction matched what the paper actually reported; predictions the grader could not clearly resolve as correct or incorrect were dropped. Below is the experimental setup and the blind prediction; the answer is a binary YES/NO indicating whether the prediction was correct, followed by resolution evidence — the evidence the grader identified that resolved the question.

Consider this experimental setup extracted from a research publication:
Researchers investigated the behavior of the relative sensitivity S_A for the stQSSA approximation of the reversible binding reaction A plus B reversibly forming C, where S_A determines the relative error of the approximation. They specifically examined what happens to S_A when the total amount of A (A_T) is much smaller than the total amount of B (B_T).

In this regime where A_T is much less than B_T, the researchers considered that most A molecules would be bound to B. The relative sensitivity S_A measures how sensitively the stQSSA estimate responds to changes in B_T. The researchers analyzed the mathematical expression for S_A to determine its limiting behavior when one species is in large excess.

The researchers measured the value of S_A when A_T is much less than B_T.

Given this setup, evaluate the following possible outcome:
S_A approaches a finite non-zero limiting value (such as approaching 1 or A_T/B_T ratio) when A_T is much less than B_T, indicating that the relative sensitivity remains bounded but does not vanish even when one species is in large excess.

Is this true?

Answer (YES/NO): NO